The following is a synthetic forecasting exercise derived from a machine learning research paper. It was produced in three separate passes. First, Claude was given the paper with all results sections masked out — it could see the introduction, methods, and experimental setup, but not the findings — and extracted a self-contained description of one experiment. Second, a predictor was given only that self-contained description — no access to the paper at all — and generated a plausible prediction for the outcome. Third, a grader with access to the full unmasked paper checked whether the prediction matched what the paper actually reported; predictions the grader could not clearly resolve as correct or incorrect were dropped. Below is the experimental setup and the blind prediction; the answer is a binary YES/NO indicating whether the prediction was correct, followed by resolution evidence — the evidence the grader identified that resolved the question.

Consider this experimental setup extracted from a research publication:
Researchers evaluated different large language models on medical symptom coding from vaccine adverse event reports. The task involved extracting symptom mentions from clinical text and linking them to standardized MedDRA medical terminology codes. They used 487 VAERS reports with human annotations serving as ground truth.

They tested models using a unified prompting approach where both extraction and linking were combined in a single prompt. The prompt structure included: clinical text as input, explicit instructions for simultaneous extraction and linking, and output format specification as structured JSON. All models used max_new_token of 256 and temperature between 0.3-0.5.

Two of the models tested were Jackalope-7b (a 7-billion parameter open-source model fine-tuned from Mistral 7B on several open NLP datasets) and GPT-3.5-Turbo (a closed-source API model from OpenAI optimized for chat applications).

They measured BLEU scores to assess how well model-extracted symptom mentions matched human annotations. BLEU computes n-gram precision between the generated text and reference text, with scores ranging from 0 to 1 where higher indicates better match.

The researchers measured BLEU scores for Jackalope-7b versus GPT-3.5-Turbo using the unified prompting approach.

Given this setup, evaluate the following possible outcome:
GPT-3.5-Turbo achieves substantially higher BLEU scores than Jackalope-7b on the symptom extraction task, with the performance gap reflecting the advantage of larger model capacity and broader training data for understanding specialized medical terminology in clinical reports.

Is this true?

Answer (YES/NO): YES